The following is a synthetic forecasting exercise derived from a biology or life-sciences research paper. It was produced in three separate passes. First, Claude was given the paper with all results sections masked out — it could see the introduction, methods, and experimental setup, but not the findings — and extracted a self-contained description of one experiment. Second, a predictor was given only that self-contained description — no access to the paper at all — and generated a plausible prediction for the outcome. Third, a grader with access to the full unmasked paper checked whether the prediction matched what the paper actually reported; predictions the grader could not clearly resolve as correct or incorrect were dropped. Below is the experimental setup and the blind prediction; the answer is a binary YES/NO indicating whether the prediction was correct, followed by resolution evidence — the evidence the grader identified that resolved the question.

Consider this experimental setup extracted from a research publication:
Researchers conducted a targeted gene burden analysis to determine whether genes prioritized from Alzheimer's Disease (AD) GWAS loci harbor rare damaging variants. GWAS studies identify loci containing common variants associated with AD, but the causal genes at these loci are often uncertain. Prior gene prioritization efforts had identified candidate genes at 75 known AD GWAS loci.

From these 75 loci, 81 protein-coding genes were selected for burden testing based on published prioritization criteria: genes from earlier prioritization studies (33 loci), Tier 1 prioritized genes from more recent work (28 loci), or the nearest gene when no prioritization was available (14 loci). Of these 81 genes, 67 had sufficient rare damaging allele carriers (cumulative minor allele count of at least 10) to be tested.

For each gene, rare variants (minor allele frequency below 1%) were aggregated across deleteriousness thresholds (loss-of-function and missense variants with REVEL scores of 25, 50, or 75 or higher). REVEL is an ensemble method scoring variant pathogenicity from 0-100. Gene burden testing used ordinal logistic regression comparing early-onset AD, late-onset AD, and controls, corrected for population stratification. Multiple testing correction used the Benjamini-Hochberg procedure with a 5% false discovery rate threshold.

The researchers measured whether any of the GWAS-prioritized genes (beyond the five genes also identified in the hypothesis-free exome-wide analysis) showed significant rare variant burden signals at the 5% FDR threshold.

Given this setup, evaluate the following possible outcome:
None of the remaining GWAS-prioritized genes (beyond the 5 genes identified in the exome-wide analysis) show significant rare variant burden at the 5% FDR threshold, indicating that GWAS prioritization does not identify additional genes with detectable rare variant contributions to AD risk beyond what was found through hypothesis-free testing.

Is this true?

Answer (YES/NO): NO